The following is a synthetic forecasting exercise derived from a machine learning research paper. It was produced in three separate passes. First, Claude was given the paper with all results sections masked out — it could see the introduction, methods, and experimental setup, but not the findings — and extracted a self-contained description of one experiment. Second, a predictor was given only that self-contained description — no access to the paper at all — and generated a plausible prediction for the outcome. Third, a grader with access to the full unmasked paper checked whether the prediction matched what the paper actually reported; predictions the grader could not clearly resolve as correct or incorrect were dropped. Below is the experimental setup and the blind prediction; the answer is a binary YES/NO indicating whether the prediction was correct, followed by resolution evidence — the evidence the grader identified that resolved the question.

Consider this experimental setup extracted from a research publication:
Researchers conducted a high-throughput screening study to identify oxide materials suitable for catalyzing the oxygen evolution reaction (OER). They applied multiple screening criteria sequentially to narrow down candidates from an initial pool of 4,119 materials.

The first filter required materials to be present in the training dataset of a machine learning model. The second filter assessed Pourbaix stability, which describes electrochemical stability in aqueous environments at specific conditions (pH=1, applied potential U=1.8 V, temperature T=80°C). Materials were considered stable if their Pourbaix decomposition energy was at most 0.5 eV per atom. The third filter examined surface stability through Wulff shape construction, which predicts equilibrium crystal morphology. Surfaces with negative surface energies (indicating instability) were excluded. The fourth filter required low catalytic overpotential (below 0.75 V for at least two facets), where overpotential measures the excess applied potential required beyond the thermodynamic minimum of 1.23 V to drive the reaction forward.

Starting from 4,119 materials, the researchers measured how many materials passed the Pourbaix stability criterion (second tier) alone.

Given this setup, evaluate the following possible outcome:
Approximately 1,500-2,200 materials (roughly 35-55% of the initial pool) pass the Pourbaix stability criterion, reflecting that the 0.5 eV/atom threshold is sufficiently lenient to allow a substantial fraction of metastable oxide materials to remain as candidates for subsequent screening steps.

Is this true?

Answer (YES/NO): YES